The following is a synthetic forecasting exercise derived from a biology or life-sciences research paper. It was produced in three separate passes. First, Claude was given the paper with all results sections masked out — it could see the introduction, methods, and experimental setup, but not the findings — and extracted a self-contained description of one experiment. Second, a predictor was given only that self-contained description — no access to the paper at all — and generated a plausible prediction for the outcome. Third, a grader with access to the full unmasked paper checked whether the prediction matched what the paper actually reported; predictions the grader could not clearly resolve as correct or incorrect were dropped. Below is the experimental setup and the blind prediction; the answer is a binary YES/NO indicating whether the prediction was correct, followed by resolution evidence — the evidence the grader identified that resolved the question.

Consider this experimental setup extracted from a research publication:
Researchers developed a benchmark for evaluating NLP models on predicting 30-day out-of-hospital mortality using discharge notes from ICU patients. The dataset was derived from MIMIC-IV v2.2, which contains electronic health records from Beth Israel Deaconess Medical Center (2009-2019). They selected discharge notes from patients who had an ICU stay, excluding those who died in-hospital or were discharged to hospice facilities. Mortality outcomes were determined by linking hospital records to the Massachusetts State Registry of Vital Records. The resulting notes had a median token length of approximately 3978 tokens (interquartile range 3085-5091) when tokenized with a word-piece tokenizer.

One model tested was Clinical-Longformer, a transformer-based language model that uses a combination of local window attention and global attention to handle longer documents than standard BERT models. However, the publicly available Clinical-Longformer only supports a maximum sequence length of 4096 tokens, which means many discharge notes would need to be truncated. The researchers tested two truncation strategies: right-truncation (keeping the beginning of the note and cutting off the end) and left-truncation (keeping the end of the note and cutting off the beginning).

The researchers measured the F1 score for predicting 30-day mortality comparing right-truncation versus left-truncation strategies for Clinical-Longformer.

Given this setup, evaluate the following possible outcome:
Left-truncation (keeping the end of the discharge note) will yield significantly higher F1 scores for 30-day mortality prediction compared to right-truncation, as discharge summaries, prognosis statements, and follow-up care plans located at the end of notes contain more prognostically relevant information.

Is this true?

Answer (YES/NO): NO